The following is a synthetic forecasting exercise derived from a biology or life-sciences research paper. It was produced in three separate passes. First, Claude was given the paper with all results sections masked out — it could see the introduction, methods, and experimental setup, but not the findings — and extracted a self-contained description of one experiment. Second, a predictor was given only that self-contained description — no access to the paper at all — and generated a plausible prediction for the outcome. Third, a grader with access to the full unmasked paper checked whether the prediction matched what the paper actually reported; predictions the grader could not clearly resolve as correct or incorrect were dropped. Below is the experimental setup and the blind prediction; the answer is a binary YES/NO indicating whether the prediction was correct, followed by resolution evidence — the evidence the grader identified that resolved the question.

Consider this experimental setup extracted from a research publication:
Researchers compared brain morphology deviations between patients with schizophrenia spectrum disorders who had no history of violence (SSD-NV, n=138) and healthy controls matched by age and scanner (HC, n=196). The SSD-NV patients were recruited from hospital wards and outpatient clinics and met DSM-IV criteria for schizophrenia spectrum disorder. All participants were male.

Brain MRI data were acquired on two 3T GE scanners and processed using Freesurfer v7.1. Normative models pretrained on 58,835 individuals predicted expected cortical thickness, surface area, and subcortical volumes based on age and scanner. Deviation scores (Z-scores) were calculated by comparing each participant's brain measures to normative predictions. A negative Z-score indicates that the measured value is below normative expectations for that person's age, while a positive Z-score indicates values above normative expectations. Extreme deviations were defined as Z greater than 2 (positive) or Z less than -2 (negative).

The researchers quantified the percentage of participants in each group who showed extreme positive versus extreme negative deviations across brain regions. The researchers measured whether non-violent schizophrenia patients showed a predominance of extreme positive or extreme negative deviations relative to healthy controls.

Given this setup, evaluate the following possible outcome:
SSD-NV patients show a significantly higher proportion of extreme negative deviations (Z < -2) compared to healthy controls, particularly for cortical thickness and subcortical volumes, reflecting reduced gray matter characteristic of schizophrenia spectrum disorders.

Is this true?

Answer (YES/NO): NO